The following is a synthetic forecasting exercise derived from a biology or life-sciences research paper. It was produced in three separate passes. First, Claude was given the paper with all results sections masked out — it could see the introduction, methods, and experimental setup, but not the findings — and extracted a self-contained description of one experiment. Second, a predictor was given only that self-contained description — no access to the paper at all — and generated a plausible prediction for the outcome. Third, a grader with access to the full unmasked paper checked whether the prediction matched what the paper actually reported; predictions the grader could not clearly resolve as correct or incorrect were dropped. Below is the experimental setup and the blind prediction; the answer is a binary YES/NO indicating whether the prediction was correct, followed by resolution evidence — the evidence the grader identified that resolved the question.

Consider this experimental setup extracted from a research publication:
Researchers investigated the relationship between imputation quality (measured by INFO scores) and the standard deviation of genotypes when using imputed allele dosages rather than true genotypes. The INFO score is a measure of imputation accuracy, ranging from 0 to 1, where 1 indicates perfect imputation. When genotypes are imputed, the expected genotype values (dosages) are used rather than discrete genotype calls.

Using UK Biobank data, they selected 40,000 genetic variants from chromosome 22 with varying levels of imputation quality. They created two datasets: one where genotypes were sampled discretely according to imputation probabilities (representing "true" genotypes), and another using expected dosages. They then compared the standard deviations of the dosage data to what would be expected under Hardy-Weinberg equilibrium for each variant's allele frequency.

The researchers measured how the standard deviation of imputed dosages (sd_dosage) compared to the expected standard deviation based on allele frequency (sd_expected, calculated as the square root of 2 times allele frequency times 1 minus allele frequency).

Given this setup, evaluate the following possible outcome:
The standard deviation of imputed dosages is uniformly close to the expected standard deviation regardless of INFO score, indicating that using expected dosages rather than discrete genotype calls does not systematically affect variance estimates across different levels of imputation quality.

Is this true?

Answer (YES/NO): NO